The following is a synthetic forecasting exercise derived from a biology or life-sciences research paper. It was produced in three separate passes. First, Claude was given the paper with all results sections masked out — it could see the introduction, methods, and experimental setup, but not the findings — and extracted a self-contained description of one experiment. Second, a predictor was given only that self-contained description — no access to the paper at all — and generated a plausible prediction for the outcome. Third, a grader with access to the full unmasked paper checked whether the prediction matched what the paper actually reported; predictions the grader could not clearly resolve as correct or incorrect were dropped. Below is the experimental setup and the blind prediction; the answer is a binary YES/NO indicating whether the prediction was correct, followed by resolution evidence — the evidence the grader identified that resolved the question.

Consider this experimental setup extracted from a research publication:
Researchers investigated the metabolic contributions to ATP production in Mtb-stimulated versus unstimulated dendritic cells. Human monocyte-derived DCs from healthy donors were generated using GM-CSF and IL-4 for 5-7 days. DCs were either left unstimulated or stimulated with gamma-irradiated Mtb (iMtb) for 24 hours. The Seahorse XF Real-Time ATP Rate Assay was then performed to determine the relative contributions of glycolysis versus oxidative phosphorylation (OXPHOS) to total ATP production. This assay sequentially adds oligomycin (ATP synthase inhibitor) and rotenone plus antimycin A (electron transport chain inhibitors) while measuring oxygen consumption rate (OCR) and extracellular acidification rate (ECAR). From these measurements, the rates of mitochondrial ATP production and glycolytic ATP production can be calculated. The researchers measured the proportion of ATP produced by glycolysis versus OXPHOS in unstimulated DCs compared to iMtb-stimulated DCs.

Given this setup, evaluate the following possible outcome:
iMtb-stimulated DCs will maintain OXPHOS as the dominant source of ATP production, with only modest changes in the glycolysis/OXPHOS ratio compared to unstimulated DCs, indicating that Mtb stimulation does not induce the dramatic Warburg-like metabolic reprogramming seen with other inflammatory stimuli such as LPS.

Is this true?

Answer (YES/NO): NO